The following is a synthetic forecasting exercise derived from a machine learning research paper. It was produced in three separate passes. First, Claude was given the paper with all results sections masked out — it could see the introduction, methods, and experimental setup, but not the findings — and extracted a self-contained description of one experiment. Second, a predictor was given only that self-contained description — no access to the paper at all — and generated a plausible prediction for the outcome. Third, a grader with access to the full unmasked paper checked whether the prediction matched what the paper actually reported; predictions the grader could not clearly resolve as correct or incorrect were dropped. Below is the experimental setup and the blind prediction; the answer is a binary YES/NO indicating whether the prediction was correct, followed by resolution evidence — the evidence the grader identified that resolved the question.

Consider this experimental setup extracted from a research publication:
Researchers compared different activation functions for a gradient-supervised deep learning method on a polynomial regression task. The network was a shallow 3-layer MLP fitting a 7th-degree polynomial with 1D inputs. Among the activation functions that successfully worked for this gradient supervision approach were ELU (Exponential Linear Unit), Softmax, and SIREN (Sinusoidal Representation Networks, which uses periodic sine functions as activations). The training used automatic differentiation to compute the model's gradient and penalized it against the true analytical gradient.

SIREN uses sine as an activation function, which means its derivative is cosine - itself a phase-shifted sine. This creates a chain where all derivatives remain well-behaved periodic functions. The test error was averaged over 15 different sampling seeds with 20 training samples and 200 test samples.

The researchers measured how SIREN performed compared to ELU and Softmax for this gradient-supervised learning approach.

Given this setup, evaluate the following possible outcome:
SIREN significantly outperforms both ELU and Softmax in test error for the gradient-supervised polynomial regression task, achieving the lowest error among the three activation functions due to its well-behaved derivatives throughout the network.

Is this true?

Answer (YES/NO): YES